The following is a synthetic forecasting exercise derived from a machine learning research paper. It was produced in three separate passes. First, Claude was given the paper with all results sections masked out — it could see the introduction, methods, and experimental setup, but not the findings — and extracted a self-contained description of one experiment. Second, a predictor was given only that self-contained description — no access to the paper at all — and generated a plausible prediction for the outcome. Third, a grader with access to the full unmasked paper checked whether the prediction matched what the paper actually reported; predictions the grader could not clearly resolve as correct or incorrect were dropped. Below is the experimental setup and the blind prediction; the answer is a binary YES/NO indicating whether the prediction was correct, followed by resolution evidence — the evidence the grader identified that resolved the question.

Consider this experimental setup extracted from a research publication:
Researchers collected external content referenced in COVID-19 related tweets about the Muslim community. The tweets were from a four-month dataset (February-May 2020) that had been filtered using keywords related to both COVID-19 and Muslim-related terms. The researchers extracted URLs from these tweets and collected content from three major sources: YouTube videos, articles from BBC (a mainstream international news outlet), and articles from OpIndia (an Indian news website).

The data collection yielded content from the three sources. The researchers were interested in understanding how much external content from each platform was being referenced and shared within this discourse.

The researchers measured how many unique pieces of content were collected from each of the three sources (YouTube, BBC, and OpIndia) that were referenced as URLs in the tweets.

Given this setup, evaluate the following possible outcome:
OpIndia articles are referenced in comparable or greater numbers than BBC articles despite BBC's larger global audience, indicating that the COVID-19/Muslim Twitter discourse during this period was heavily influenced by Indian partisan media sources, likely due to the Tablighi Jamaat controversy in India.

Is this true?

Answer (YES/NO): YES